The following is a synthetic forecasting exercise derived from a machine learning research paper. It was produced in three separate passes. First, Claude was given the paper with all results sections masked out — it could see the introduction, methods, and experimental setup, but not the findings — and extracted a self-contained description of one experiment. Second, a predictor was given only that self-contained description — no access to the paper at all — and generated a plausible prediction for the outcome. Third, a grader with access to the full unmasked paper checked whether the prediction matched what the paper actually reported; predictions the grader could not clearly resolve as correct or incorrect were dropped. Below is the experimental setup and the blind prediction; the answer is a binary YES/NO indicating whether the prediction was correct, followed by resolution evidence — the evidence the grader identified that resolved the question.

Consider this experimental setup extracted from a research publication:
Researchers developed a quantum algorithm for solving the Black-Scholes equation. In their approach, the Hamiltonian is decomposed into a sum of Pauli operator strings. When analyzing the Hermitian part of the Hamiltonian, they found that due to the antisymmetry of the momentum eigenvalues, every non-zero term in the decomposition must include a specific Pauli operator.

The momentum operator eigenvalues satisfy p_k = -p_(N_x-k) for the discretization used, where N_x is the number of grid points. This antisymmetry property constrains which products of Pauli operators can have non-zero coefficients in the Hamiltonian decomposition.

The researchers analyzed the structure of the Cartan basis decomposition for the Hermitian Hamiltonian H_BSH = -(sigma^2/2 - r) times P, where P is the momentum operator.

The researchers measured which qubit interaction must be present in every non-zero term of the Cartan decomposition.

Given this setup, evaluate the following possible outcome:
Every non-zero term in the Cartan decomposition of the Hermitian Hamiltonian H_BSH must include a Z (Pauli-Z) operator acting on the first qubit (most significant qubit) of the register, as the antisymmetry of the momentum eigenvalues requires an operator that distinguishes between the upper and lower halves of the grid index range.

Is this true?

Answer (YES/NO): YES